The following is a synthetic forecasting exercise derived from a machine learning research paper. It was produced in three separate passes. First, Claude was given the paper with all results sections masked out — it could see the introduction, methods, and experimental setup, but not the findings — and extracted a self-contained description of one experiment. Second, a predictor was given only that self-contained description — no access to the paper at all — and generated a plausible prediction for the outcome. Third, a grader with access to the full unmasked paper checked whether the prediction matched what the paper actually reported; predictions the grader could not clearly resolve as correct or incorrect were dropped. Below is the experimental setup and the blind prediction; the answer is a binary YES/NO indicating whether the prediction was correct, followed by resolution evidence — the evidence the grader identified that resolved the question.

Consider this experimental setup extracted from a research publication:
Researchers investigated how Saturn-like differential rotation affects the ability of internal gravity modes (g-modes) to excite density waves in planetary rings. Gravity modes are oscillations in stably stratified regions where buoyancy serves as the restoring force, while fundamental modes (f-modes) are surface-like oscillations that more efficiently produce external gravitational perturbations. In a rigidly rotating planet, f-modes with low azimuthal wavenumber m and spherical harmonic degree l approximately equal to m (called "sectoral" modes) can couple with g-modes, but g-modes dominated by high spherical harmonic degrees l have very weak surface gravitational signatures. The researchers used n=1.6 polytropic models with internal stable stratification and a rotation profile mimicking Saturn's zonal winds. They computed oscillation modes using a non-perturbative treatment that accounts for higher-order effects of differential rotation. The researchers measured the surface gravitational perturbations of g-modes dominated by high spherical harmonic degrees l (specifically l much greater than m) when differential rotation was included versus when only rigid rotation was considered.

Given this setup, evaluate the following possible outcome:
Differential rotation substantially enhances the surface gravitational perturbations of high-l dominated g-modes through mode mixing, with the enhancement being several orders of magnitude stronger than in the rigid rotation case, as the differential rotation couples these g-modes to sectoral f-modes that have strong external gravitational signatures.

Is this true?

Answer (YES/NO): YES